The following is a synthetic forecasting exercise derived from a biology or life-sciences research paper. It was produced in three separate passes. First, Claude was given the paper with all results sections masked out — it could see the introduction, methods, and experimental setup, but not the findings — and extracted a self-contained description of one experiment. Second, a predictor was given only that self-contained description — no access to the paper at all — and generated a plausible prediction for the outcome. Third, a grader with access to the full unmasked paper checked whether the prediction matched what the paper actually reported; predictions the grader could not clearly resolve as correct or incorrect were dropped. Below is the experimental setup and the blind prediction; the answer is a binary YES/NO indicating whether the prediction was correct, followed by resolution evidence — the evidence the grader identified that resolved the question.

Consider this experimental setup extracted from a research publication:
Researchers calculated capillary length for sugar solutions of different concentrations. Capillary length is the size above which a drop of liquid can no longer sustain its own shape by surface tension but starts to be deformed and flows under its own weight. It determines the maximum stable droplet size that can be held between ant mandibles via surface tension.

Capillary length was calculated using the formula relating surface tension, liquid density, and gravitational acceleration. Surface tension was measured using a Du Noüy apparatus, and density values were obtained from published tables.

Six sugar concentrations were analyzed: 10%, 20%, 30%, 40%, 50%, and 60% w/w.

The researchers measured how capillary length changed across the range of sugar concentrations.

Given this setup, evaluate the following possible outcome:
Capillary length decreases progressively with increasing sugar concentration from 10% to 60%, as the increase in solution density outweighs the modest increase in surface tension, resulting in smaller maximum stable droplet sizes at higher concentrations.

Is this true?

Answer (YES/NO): NO